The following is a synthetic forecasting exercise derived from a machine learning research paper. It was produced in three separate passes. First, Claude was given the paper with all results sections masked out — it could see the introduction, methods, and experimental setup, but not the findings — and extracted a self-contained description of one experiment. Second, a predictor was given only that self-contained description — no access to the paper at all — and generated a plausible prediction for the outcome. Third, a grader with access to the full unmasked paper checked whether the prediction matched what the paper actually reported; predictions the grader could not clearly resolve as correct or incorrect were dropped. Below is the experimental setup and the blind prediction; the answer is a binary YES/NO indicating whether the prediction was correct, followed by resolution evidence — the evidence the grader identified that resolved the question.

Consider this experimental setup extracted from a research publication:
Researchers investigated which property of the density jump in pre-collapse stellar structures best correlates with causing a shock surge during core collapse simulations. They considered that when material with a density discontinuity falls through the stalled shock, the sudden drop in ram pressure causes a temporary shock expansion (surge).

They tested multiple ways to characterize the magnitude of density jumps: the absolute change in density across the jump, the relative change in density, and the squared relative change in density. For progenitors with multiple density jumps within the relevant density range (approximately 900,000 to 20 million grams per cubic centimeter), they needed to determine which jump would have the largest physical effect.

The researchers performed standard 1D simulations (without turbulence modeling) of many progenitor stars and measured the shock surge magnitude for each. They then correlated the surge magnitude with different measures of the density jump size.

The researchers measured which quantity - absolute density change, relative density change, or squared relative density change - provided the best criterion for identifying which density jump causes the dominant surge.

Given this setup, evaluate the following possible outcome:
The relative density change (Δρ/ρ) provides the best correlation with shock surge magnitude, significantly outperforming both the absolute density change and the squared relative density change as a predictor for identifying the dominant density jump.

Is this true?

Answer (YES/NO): NO